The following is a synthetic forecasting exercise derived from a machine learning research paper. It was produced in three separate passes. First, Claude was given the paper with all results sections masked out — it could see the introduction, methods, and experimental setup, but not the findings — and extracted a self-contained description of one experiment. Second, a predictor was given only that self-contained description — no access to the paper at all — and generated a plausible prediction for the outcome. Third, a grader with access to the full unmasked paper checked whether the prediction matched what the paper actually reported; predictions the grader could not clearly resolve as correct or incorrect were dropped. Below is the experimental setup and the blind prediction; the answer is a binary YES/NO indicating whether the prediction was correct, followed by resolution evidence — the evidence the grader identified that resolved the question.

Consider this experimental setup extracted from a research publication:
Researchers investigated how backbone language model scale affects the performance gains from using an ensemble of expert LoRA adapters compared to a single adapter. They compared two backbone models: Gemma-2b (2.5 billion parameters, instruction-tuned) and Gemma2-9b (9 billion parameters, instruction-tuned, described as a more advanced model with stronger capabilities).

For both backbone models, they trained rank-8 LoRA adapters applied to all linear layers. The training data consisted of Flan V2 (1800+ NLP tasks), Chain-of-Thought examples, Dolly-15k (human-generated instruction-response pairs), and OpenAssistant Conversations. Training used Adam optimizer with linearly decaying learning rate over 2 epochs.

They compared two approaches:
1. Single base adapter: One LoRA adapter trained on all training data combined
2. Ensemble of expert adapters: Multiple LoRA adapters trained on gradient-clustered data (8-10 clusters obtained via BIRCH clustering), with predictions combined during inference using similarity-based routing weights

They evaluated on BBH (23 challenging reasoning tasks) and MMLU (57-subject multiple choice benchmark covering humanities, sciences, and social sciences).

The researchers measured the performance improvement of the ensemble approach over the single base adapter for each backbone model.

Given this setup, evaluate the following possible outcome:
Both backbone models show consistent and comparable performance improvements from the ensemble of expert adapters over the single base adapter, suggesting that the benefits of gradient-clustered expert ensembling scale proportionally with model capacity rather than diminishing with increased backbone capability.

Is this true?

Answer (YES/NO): NO